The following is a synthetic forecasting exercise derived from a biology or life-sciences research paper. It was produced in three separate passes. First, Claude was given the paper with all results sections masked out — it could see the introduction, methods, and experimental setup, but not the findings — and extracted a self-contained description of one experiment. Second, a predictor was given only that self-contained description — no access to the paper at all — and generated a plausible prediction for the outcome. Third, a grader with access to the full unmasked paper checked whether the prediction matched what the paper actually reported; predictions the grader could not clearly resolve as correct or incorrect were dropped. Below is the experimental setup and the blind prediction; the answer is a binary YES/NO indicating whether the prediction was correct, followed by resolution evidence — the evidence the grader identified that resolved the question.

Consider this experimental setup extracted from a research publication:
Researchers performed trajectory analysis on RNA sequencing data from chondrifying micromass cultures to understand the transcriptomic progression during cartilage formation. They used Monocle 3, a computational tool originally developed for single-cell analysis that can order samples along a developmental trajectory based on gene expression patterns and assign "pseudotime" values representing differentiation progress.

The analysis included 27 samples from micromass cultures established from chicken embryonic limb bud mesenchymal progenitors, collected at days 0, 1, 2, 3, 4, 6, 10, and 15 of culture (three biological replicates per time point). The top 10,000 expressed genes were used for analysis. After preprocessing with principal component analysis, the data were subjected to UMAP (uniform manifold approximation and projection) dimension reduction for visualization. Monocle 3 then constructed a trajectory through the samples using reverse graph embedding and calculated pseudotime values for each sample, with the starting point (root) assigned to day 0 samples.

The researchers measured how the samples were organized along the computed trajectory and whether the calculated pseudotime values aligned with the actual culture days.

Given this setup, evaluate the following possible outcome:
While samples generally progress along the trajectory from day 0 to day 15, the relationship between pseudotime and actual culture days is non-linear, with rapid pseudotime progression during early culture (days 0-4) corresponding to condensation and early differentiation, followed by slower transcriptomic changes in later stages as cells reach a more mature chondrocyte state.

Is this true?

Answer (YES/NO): NO